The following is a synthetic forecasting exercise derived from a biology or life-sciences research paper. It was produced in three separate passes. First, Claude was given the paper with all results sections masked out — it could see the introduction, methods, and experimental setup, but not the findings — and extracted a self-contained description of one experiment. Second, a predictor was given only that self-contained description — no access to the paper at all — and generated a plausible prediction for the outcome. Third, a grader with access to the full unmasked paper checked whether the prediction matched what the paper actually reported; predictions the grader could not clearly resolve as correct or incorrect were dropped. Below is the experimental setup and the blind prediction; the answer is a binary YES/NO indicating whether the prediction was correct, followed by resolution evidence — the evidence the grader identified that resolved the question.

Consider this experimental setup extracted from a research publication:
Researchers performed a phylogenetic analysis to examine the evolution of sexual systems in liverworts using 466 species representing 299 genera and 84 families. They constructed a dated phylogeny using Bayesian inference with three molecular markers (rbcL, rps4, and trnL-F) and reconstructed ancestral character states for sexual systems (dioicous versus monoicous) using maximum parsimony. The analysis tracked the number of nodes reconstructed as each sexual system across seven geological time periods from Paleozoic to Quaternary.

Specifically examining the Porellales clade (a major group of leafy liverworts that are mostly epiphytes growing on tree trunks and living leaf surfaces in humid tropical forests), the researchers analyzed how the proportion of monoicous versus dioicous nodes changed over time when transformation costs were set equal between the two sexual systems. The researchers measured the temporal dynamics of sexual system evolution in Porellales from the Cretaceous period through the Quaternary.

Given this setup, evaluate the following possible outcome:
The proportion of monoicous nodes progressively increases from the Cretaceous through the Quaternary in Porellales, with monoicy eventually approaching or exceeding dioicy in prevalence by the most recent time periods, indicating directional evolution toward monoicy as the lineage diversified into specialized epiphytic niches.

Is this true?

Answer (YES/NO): NO